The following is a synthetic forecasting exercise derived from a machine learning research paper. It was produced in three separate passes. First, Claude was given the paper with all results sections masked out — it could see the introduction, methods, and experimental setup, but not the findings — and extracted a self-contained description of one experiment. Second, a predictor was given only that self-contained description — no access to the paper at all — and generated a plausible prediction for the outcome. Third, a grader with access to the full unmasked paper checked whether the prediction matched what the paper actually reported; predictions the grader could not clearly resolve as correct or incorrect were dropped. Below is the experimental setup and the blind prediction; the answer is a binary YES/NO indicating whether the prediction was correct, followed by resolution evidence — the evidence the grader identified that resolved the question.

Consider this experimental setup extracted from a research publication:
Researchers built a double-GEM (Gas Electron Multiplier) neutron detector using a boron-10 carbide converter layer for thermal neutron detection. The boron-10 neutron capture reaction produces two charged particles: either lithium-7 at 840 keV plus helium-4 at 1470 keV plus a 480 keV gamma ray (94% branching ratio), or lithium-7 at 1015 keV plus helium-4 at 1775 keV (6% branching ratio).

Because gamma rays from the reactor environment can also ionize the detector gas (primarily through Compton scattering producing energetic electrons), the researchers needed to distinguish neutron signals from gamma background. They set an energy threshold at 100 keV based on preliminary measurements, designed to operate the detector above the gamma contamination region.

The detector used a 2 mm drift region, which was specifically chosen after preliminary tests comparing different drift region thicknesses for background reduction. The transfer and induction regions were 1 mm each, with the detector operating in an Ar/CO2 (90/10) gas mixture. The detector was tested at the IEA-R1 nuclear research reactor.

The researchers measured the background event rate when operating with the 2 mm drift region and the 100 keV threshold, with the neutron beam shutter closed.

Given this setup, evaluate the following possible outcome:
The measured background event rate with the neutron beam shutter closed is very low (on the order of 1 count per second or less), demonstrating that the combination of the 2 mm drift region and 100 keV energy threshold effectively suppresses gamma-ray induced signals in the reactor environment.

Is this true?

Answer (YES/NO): YES